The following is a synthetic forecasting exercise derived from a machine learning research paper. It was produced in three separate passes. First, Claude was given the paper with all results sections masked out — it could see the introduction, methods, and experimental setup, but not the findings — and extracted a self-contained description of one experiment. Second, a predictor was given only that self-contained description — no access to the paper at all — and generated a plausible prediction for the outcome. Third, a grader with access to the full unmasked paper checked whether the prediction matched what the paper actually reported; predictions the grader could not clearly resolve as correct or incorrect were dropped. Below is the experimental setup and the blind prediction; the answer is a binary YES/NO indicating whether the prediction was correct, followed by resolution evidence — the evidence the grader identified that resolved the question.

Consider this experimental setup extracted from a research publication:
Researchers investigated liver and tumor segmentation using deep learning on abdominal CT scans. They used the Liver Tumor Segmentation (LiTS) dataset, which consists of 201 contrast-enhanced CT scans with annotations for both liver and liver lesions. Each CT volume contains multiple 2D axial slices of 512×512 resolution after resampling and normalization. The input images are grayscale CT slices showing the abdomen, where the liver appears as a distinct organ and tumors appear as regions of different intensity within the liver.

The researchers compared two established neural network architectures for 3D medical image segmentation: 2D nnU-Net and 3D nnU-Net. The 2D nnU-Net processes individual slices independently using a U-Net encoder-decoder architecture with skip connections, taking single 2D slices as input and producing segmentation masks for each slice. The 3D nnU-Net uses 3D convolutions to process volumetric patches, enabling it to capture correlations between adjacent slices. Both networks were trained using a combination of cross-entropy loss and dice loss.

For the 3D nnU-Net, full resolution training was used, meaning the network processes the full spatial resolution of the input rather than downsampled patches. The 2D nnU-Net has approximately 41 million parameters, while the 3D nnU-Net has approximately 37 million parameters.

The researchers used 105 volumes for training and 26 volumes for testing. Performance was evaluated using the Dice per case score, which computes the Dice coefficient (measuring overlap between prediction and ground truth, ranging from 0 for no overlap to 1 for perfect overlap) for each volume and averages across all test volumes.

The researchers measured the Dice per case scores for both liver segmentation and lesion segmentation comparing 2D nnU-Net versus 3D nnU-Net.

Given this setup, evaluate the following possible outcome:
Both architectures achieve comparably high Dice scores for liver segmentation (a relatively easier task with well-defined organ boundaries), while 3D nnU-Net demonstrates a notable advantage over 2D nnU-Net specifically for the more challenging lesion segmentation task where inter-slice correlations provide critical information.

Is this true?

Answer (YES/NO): YES